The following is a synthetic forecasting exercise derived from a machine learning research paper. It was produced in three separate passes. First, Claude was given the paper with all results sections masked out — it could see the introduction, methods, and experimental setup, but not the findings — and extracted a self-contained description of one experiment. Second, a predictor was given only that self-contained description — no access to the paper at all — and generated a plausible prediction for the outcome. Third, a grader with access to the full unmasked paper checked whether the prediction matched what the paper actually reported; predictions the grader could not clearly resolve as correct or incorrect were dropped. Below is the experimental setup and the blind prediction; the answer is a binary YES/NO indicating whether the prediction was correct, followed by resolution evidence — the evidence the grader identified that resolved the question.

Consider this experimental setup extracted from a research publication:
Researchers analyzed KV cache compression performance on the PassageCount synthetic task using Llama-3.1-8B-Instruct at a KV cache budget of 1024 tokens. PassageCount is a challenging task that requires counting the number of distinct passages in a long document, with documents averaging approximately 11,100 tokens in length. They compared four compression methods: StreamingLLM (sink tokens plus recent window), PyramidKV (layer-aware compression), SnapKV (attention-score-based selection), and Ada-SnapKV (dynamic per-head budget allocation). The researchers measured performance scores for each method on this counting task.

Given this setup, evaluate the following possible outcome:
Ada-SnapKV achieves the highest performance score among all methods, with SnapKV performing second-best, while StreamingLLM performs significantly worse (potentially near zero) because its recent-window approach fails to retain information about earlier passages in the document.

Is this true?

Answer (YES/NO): NO